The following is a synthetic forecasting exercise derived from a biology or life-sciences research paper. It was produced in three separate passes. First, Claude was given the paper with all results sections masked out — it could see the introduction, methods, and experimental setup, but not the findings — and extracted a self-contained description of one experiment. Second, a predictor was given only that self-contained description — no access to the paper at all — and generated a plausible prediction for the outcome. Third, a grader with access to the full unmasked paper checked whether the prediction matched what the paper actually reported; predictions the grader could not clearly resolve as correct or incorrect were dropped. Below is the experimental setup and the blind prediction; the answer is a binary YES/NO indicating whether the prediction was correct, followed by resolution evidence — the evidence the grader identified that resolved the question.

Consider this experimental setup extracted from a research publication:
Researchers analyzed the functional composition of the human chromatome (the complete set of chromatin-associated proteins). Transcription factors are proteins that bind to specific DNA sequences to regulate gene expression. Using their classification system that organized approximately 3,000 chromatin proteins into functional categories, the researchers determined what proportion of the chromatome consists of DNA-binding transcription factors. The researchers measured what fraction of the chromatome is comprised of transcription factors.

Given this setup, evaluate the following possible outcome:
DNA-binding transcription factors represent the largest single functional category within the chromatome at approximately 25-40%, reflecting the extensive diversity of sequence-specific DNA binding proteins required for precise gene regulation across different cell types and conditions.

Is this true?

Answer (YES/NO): NO